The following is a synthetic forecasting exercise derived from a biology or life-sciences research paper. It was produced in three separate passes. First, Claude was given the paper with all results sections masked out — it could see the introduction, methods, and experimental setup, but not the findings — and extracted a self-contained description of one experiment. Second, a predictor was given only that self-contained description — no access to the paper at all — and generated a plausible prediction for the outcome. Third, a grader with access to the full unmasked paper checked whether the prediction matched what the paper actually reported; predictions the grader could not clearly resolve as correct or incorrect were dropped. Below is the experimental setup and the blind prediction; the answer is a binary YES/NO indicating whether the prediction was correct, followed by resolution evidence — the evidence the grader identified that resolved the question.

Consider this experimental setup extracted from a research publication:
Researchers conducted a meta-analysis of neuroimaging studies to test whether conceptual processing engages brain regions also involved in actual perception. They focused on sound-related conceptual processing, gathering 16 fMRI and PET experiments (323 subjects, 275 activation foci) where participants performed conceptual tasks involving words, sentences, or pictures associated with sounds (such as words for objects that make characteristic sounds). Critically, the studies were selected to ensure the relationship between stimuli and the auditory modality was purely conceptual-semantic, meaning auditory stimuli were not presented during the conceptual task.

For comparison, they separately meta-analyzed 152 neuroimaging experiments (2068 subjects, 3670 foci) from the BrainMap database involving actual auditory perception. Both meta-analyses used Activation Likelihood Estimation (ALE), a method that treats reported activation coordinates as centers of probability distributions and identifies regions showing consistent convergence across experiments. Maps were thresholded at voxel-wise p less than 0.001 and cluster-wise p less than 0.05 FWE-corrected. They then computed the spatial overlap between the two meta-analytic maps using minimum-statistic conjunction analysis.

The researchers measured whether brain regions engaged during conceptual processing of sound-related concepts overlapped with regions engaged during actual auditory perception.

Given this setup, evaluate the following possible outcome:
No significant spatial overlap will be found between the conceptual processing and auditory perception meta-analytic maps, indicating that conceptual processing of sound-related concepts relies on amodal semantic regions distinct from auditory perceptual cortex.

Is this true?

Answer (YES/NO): NO